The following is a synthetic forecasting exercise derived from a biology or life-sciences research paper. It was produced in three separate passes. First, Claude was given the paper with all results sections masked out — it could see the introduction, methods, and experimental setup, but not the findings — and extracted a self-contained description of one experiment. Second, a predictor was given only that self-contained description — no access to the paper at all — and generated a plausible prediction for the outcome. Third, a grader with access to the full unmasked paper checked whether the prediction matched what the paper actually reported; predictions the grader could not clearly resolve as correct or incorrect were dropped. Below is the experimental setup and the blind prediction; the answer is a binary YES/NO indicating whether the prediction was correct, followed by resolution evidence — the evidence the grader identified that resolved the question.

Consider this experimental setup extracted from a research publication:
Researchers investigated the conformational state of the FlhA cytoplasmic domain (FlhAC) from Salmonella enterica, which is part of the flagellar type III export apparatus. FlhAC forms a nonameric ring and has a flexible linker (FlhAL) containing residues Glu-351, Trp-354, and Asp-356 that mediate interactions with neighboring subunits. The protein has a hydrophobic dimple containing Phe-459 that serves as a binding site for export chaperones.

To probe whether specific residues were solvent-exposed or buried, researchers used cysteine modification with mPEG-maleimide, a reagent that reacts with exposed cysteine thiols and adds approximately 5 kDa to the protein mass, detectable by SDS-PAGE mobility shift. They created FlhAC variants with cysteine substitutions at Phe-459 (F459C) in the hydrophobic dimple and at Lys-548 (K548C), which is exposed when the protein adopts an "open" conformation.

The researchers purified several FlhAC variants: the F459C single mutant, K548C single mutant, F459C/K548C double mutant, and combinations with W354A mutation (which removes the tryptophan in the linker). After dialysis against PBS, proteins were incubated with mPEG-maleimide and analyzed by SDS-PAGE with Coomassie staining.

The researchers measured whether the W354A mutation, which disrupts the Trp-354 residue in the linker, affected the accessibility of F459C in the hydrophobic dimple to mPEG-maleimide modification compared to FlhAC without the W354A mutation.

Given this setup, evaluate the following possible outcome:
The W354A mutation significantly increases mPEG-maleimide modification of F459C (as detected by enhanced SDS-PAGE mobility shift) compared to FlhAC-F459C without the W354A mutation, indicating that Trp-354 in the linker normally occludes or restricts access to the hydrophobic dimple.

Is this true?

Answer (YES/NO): NO